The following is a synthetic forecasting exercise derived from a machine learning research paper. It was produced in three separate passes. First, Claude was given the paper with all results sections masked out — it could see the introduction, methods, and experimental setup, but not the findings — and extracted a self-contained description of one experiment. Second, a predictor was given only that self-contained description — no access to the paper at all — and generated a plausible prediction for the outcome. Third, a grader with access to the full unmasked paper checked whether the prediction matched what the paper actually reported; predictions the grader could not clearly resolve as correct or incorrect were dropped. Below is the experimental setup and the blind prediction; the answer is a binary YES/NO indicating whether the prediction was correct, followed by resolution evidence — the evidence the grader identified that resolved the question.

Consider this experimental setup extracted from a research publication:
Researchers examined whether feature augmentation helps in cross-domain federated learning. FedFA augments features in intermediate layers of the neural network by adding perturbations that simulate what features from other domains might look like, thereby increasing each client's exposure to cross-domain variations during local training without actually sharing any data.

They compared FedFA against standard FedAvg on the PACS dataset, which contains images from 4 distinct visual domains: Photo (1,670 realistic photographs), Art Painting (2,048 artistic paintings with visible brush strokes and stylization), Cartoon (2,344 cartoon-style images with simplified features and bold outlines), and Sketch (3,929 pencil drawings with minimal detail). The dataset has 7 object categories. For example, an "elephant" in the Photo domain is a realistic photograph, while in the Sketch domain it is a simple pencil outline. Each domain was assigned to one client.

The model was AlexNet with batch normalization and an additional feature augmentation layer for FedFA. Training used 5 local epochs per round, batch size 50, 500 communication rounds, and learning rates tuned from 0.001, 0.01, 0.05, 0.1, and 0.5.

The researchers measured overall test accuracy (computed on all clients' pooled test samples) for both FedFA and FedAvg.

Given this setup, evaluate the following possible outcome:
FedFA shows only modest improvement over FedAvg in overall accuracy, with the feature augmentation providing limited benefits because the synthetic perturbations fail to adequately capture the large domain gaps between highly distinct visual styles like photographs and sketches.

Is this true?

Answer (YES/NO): YES